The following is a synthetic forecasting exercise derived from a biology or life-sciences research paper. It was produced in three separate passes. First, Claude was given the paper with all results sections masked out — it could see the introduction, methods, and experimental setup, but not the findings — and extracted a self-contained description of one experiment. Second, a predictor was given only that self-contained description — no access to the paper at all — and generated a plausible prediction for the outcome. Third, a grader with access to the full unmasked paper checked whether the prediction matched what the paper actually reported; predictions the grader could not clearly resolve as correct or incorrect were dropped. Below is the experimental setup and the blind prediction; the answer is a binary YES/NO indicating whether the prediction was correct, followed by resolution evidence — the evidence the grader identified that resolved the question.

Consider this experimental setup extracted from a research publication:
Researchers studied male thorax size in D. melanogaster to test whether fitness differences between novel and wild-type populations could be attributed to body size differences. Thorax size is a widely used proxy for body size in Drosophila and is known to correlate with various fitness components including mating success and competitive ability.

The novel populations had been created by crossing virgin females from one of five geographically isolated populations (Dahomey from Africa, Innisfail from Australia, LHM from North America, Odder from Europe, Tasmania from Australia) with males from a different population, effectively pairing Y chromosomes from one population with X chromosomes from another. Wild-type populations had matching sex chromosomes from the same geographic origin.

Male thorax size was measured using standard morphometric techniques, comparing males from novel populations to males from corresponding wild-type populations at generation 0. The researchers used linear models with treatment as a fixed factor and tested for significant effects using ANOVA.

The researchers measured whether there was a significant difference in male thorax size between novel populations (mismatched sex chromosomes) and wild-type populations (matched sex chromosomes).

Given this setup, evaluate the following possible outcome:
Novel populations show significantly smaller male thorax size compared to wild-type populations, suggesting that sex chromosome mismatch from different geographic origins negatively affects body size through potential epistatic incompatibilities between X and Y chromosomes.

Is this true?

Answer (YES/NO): NO